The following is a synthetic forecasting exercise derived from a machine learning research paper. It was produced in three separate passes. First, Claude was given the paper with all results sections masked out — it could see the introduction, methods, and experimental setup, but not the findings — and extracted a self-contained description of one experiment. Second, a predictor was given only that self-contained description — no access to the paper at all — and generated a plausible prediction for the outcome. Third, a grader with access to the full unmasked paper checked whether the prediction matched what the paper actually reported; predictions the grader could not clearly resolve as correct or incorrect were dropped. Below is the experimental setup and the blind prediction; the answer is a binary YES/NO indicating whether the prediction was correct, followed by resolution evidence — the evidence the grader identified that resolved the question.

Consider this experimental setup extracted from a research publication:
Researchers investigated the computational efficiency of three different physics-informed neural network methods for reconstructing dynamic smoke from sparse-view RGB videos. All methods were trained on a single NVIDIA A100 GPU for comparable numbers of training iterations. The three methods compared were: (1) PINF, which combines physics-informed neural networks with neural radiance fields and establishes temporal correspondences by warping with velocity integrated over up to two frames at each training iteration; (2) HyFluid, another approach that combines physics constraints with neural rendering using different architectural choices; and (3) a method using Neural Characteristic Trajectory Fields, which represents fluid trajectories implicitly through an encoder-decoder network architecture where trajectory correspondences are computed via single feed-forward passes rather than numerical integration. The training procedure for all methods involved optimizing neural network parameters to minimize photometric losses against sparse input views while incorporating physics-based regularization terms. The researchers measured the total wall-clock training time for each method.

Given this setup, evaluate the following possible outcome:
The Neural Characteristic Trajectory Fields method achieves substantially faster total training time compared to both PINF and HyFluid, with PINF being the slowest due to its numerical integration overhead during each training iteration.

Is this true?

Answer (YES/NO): NO